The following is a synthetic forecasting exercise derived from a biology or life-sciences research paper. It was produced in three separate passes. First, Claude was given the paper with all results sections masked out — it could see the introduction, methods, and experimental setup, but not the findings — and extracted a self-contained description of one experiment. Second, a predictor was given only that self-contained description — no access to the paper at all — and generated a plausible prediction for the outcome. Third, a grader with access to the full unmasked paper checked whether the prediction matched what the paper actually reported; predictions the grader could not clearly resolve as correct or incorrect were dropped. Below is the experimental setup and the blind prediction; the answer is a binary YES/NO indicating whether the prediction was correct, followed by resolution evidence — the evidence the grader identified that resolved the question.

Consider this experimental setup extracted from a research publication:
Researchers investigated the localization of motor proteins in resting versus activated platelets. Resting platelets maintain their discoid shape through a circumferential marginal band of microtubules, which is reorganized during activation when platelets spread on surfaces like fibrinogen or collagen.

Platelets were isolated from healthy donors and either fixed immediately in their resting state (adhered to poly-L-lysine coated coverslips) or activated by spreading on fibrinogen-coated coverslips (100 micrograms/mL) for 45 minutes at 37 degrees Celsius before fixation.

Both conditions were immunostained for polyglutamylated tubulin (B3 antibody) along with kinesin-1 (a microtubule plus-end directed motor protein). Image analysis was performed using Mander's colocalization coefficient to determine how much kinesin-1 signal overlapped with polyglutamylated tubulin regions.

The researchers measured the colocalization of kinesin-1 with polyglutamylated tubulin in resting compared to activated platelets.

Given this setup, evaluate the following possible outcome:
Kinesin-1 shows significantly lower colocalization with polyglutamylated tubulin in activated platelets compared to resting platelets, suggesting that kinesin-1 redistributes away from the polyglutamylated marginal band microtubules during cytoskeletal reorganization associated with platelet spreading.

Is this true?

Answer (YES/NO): YES